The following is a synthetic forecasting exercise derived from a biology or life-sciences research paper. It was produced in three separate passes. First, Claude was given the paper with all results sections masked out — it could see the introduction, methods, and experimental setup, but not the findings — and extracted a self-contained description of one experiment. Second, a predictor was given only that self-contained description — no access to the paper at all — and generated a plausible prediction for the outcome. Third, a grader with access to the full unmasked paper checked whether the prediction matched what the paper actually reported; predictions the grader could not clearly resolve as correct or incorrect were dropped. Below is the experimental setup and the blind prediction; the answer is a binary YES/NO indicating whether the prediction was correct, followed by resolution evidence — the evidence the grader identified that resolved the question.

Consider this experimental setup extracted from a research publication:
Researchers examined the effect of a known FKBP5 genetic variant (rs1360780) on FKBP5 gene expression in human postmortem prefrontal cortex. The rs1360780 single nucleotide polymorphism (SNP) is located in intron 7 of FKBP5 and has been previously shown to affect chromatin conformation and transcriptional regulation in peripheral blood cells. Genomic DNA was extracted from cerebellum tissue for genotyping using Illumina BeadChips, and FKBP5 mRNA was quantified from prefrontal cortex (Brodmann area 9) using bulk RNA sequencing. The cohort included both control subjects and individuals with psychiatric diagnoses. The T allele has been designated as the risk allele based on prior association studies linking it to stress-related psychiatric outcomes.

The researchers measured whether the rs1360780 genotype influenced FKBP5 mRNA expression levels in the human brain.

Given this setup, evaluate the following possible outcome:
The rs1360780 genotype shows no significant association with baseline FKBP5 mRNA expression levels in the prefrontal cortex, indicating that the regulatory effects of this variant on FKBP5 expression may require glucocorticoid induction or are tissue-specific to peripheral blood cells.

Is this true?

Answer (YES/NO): YES